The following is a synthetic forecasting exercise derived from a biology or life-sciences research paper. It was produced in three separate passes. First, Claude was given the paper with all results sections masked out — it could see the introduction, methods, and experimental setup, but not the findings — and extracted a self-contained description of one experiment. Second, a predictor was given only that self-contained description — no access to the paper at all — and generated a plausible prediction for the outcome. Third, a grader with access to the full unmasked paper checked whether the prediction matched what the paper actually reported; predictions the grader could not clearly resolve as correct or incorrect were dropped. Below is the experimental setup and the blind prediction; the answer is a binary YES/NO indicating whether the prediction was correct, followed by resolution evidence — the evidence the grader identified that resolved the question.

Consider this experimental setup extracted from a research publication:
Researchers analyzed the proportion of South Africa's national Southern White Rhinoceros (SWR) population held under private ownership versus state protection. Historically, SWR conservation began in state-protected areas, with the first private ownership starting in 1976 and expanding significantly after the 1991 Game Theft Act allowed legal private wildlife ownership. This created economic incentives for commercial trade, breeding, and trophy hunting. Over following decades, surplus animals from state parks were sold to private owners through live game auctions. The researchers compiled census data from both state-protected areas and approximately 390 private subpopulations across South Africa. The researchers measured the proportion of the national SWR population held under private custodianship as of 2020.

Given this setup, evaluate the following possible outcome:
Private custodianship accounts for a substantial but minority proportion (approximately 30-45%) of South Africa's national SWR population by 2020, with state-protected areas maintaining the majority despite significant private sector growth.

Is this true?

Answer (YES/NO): NO